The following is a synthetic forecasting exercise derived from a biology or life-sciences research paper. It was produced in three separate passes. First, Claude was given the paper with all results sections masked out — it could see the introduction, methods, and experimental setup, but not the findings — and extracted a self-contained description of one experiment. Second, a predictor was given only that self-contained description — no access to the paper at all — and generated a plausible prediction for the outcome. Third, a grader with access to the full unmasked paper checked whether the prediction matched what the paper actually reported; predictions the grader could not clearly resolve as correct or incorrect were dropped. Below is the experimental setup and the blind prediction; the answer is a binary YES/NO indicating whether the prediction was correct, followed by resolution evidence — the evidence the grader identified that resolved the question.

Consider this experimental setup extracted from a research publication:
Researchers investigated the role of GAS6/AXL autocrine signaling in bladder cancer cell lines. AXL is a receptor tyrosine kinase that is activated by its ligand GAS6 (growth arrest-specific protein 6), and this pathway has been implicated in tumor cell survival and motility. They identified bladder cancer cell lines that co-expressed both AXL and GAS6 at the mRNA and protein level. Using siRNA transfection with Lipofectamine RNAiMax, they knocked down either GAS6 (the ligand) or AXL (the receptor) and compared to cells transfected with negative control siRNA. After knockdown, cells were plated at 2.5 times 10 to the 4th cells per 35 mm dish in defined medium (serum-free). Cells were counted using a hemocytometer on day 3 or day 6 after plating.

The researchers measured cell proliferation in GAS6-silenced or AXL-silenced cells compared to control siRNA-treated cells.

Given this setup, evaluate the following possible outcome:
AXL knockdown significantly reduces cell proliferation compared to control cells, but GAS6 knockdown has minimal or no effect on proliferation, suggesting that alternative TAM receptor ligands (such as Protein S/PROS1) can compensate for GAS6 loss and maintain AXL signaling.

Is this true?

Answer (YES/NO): NO